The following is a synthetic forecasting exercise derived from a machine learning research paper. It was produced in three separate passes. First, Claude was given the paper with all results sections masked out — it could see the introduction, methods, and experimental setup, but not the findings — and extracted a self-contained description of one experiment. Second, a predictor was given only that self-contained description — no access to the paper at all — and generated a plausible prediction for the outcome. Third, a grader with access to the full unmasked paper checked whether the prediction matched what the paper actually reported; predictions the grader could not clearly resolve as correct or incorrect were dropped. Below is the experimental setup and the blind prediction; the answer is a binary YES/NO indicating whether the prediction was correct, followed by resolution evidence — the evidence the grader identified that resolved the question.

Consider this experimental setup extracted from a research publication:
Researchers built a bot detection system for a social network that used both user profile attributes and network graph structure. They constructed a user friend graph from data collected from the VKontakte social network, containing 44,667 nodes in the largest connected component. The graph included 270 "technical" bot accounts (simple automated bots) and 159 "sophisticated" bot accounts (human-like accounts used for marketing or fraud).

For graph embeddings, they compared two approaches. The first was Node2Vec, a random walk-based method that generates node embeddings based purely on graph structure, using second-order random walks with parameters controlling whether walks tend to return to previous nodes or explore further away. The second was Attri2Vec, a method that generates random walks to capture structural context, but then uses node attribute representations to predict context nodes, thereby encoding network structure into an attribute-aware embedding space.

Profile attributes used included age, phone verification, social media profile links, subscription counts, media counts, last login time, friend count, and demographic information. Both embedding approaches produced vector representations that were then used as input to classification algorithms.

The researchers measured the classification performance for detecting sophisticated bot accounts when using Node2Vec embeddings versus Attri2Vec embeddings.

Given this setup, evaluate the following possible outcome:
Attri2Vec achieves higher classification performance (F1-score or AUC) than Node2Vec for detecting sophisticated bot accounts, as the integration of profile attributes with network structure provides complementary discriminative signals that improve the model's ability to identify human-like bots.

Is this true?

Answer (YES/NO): NO